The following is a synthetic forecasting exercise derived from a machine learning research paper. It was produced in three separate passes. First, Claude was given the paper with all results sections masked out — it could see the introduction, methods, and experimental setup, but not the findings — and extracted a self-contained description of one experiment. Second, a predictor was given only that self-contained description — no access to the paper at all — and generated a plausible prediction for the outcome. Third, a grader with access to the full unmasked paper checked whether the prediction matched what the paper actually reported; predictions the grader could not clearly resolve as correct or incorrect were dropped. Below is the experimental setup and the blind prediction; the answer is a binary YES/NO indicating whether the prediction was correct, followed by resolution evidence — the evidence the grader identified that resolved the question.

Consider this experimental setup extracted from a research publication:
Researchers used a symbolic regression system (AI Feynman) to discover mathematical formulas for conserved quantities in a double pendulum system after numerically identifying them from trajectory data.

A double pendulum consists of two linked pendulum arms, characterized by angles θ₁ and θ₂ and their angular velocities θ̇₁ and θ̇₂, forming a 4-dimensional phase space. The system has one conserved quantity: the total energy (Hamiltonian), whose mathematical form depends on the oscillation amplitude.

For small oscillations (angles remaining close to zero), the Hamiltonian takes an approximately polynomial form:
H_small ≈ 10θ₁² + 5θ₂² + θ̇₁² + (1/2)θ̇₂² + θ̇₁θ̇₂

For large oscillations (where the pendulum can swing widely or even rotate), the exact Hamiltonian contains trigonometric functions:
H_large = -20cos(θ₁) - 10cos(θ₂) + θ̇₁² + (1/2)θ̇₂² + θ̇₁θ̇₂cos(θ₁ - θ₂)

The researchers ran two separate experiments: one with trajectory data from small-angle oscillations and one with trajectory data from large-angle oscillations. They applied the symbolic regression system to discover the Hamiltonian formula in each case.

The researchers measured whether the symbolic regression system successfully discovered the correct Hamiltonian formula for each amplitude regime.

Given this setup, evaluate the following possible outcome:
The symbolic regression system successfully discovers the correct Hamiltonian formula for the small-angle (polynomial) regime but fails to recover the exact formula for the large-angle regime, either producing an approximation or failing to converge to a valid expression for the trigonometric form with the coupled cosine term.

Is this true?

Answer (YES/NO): YES